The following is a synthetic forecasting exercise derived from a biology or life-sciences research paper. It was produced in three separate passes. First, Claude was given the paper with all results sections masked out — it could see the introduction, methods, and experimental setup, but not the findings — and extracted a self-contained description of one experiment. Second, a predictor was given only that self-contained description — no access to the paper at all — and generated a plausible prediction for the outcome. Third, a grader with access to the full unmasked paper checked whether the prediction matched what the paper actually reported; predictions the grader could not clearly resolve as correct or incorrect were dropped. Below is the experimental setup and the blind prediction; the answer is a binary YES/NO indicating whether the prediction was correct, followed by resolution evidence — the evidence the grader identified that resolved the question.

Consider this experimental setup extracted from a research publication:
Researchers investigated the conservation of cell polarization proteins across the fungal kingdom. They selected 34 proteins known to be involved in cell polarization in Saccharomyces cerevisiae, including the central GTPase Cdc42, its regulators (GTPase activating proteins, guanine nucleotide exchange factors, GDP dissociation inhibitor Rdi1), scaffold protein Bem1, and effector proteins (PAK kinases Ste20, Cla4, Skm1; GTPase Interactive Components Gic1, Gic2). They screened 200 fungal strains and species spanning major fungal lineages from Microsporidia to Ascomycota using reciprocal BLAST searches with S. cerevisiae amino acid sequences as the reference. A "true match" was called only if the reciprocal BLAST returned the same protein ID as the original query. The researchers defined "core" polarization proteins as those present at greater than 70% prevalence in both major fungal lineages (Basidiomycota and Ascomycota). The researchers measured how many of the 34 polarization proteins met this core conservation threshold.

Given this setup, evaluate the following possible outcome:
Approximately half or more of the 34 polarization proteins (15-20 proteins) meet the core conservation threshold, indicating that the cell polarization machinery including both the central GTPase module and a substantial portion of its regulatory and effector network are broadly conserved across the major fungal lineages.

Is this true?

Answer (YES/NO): YES